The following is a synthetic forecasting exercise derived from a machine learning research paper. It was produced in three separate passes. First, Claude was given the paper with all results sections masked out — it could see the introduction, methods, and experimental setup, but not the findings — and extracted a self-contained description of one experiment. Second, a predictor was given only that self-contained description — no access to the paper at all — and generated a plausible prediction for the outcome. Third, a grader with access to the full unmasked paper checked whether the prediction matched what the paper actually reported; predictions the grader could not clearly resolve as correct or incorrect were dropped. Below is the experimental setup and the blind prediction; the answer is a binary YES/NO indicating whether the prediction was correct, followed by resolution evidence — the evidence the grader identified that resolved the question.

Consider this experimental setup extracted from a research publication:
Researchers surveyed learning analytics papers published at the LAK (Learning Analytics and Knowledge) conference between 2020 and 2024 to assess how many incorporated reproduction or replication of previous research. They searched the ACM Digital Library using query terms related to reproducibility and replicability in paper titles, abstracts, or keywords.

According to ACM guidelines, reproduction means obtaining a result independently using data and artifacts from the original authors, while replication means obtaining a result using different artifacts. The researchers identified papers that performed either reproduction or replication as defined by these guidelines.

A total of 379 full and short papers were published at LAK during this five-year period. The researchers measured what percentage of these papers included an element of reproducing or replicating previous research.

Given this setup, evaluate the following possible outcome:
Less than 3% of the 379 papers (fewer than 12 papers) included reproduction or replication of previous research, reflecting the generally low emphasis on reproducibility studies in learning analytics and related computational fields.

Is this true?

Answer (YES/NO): YES